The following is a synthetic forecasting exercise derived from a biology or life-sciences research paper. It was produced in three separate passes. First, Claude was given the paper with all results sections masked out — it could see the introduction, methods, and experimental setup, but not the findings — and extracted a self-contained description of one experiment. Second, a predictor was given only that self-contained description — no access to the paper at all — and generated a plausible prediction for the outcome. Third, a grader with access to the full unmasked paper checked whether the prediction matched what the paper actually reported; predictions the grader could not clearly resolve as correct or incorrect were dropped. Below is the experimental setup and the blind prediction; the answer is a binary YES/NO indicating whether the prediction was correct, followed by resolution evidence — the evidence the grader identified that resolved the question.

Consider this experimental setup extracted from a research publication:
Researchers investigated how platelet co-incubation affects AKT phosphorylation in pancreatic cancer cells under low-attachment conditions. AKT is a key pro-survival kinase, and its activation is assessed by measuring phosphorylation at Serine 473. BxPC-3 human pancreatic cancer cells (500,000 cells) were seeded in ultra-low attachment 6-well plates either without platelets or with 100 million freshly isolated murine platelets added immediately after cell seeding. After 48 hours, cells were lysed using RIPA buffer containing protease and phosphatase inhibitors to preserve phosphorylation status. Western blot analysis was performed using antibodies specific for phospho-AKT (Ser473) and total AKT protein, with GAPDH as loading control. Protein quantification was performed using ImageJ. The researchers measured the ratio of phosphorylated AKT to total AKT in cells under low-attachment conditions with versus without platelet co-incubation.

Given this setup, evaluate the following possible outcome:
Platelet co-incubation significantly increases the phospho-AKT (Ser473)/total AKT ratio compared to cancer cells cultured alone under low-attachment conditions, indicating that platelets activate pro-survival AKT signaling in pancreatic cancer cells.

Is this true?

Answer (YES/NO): YES